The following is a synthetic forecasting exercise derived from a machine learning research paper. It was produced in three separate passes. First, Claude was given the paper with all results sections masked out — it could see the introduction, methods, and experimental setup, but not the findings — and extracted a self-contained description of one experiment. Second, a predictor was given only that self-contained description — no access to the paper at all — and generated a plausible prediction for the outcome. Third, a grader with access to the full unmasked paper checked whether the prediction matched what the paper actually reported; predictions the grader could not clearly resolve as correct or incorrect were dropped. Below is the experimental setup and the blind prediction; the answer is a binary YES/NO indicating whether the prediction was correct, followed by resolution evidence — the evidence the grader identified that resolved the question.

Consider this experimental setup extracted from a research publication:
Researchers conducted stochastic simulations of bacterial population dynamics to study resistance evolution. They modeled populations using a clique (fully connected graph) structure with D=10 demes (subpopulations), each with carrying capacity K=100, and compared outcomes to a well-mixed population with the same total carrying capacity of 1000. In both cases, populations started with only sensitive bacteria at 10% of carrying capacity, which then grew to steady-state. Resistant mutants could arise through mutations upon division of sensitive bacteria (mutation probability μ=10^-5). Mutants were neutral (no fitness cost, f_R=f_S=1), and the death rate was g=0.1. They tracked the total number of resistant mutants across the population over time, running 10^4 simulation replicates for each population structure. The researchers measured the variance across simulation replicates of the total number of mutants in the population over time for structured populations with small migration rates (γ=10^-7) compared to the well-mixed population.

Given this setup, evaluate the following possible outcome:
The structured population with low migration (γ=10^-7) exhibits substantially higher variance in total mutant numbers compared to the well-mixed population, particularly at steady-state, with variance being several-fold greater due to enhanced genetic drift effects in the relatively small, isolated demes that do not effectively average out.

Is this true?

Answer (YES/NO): NO